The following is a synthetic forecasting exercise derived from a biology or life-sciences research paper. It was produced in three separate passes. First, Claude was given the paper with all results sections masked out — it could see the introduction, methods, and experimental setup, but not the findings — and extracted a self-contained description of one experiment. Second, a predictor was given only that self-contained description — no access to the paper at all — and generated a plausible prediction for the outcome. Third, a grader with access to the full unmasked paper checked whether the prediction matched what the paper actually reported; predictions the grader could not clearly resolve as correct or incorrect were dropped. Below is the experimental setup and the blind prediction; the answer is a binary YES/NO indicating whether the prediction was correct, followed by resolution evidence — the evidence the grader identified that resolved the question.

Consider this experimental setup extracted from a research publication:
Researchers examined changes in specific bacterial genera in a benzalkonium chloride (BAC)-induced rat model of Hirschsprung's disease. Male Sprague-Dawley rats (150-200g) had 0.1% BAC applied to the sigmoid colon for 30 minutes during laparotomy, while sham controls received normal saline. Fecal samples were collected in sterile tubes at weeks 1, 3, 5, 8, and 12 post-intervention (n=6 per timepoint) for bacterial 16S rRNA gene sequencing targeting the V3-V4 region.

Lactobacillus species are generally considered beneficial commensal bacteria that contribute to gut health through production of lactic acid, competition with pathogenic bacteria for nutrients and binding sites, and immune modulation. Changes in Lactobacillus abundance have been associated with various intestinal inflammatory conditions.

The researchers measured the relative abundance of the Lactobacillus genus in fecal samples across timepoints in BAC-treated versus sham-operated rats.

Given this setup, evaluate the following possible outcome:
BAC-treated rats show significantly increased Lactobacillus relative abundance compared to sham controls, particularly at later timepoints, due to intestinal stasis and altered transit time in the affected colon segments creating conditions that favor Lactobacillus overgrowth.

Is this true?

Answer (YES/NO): NO